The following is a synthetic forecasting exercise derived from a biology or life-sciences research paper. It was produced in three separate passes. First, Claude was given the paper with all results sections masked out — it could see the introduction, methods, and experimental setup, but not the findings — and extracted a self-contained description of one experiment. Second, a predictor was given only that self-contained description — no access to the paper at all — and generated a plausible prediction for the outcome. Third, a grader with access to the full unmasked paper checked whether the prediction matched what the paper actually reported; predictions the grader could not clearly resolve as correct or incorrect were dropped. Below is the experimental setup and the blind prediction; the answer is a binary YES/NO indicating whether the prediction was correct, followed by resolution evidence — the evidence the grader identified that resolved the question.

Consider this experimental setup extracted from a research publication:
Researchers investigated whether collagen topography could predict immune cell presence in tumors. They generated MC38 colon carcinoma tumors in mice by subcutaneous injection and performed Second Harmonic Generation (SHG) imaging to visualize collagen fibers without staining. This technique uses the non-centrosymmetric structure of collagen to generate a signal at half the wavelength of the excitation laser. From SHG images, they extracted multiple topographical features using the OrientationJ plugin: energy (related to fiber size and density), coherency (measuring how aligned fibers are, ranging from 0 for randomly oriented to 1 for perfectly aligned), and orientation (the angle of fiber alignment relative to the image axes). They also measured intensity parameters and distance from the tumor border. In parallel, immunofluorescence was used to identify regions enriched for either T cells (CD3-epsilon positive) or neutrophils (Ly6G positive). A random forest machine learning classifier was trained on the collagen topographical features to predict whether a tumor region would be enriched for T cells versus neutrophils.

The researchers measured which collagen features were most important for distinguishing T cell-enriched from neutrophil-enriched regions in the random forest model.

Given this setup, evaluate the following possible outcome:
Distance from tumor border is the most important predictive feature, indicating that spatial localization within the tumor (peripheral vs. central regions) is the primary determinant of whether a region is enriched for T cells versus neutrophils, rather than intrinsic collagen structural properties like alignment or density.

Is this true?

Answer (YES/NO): NO